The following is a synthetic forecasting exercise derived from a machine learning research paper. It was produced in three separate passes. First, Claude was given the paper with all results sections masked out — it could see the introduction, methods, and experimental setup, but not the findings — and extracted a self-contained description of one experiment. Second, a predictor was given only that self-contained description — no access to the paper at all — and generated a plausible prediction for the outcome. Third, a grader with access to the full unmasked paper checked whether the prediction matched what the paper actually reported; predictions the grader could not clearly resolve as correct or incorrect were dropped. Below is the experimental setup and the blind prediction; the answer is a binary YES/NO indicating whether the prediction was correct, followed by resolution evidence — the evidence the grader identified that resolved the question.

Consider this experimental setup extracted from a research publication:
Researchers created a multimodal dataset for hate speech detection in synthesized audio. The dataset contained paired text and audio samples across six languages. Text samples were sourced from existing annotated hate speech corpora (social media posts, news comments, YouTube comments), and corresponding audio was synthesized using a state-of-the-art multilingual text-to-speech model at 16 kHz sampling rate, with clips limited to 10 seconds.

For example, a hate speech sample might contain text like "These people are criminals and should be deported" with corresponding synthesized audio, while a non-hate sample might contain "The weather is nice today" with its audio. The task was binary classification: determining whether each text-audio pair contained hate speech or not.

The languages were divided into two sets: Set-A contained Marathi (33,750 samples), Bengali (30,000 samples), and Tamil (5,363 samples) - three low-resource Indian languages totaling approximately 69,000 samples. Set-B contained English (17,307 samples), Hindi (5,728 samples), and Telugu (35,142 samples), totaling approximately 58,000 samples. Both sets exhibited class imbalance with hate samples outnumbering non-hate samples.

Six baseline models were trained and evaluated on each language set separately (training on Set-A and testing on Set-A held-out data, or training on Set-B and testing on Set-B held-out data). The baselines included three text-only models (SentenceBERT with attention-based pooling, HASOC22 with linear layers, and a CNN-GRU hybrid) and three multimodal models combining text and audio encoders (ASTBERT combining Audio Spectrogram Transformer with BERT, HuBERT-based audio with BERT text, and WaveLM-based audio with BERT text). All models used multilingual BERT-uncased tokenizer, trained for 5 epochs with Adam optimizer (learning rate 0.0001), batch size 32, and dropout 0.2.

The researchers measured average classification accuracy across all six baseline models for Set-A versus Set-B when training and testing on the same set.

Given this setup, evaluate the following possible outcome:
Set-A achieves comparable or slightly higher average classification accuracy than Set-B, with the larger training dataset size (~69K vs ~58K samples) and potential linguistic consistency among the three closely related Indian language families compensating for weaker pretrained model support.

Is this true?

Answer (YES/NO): NO